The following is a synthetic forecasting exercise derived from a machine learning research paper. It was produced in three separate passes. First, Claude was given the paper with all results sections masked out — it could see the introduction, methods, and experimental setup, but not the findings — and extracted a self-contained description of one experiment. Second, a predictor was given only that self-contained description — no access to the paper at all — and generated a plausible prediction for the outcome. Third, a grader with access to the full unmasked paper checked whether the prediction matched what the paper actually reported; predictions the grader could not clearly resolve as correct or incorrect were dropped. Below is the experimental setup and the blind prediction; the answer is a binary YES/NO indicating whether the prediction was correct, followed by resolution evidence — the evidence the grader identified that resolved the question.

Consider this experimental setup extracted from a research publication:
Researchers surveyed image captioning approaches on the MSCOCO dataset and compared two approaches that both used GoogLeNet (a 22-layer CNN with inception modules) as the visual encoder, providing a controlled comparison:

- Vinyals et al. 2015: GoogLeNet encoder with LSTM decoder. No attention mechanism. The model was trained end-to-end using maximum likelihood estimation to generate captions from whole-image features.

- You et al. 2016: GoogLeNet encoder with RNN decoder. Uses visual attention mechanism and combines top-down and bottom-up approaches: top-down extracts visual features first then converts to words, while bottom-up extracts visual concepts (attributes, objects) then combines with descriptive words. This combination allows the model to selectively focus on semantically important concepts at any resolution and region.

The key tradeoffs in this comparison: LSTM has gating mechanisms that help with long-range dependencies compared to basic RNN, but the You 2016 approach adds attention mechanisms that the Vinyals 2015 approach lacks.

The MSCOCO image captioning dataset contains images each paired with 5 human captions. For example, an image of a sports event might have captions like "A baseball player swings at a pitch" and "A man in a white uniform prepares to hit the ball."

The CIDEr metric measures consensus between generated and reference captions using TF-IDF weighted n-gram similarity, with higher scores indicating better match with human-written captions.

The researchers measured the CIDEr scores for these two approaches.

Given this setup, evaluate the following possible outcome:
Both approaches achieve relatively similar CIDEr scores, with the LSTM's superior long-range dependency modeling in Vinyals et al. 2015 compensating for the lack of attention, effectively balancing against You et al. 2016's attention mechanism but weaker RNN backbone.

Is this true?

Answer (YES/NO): NO